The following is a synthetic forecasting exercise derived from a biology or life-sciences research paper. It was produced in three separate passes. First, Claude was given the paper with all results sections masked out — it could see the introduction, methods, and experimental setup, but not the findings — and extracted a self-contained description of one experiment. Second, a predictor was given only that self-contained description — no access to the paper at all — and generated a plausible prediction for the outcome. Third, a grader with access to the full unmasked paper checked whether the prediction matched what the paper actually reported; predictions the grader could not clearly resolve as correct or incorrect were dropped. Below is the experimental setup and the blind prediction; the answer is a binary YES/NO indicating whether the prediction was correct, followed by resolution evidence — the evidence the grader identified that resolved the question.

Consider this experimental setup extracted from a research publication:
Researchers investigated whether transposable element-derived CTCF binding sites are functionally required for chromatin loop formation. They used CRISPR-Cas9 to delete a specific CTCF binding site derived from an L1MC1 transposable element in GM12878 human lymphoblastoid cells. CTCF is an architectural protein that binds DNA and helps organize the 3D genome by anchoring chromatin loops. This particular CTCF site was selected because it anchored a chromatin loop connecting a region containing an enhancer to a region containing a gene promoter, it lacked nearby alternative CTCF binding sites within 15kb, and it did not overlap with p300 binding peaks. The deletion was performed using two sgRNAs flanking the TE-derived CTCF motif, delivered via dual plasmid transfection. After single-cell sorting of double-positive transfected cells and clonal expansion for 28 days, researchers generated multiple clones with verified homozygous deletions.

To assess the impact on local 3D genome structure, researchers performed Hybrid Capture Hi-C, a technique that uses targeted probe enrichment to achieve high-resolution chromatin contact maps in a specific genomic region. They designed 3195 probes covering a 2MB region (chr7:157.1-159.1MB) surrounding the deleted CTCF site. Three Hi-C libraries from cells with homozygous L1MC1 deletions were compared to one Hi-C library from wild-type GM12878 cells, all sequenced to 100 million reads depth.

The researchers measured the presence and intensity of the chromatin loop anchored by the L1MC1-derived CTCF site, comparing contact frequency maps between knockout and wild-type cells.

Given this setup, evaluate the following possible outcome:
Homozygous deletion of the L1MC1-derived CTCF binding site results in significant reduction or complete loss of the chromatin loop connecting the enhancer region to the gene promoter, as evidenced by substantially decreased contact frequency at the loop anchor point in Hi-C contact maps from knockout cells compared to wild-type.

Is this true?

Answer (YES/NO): YES